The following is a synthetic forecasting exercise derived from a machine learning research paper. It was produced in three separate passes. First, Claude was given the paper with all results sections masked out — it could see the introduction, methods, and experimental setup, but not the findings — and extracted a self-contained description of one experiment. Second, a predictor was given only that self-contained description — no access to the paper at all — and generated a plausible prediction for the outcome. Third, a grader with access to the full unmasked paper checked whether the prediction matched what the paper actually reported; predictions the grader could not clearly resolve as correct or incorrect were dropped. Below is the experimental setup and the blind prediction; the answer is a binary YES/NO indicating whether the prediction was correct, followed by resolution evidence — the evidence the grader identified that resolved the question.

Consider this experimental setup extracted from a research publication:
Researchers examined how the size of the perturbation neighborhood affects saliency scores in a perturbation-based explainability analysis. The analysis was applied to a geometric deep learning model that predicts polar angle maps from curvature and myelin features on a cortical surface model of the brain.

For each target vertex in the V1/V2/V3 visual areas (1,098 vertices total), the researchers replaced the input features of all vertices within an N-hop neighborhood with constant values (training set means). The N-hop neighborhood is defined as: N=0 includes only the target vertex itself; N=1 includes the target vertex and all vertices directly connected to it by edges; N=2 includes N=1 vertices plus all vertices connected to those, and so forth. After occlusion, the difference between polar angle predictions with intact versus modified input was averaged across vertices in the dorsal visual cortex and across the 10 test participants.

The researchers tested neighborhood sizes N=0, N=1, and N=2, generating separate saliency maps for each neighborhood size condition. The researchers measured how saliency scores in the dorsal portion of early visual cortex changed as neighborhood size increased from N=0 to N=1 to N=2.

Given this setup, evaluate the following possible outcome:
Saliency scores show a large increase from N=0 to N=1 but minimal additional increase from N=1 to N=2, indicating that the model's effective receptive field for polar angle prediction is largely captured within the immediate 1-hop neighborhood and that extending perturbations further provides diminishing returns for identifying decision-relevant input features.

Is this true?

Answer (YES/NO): NO